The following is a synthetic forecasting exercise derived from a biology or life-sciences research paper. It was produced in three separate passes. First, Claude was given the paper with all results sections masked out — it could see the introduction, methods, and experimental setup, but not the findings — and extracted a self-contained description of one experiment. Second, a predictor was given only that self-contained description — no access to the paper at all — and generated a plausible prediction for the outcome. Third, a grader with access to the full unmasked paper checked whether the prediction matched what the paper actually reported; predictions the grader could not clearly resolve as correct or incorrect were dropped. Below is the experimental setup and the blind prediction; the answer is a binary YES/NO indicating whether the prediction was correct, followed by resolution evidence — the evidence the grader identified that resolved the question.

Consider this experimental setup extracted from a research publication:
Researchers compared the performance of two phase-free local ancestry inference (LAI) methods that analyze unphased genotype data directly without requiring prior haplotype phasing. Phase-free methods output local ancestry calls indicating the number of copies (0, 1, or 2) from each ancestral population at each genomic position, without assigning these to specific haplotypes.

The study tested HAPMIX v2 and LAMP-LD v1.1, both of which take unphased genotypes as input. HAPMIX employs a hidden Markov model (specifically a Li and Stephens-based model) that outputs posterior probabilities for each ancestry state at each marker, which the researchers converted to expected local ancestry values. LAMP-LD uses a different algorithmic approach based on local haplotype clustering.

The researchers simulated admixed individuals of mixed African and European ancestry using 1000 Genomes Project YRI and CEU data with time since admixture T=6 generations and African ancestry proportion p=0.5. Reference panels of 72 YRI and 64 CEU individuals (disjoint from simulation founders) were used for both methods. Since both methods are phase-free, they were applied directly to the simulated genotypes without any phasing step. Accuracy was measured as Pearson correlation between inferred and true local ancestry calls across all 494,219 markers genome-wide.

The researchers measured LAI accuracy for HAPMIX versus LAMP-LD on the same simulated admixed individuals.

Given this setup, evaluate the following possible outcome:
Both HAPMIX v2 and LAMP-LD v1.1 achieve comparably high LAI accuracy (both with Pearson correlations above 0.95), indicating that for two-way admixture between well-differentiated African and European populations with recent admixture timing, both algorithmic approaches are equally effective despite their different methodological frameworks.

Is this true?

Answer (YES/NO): NO